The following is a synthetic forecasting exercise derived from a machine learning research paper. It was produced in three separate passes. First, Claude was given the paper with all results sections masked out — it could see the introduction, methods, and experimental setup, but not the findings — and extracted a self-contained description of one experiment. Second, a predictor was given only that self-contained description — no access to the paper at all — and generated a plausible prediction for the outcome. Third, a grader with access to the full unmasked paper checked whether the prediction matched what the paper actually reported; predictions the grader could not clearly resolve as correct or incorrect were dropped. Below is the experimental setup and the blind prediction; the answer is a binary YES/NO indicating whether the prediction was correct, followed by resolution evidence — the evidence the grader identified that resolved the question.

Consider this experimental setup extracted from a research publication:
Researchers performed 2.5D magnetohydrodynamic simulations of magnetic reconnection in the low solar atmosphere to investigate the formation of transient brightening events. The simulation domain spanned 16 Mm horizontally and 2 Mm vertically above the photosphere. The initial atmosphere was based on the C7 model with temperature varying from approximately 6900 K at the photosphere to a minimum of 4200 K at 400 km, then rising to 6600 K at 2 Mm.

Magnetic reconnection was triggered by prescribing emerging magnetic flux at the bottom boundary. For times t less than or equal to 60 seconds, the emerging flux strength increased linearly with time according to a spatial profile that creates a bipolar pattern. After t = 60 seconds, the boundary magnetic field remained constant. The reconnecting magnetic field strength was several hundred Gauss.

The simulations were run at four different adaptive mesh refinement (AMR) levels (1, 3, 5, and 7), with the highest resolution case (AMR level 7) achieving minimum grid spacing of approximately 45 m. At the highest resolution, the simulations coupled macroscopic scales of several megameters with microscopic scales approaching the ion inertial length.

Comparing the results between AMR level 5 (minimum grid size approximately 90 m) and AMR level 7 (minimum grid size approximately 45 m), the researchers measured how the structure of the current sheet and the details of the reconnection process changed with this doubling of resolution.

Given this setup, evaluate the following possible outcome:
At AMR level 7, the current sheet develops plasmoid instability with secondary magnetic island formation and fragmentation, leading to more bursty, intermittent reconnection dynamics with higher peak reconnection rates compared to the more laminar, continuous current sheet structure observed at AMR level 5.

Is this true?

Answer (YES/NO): NO